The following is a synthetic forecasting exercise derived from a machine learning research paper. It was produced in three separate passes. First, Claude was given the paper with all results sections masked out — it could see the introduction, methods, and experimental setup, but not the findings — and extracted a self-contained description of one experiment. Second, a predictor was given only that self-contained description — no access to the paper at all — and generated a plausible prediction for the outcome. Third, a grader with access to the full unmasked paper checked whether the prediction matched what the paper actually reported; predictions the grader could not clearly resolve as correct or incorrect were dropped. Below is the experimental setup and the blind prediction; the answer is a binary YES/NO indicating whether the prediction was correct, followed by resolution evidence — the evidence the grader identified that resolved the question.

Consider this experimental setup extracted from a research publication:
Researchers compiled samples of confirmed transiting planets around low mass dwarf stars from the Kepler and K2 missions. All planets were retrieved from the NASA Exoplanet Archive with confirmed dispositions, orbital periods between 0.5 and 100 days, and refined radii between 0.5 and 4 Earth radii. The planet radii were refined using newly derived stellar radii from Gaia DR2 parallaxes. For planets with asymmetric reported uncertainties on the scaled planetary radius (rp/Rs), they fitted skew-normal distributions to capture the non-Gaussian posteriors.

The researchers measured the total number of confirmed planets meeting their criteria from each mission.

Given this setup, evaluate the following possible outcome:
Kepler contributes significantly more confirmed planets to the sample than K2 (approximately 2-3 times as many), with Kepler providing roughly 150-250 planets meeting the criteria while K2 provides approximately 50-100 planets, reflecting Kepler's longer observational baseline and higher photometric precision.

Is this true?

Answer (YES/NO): NO